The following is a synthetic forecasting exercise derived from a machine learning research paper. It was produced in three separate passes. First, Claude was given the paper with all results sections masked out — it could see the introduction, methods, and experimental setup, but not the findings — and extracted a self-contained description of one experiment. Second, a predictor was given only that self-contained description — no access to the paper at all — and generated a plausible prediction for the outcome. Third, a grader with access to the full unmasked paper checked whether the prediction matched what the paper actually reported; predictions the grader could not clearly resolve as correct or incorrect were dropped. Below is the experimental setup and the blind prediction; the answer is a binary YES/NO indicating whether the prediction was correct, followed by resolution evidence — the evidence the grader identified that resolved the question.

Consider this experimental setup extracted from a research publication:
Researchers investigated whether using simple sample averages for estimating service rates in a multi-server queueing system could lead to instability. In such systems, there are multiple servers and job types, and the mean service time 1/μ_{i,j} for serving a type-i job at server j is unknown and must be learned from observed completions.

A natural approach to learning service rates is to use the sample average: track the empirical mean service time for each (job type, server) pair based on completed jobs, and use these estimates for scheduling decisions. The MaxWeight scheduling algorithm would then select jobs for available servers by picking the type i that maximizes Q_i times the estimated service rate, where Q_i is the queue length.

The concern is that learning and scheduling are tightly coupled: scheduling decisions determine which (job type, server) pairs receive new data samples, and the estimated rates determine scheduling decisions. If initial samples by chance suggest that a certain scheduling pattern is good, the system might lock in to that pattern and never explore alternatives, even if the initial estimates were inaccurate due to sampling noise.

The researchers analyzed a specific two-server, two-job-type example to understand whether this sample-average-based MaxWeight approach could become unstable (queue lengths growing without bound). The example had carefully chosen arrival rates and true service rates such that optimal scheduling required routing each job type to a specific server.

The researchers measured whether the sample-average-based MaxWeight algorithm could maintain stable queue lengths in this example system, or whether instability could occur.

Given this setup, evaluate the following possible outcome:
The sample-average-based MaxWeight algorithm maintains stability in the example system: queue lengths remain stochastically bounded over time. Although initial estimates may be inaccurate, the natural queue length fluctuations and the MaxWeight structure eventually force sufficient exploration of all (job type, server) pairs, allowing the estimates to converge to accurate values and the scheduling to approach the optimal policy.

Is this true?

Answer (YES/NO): NO